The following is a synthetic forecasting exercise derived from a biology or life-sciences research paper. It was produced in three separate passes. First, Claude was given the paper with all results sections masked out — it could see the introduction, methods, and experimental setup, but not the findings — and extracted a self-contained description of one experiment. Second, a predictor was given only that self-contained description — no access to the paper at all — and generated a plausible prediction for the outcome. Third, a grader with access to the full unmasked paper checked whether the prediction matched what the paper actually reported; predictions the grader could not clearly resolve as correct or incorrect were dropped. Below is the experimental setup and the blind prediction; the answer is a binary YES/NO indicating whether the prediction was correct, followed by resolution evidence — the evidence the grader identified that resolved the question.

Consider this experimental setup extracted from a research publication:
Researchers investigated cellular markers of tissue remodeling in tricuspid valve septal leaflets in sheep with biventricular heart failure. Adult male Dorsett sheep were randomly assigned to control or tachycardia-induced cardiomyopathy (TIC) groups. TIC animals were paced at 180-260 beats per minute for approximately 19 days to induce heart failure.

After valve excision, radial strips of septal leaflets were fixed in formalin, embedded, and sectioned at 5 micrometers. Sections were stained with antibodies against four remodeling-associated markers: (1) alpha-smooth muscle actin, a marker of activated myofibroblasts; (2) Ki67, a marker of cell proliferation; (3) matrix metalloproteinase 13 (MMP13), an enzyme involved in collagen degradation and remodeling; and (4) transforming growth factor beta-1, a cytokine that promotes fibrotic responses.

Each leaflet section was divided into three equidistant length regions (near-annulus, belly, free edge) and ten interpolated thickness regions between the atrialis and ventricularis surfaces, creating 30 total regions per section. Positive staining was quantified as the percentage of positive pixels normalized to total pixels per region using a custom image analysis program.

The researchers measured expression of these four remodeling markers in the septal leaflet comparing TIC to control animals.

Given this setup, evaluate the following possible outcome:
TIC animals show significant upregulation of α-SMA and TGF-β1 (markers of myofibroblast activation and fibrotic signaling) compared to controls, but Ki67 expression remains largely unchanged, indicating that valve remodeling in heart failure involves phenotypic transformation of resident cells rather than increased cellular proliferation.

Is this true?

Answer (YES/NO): NO